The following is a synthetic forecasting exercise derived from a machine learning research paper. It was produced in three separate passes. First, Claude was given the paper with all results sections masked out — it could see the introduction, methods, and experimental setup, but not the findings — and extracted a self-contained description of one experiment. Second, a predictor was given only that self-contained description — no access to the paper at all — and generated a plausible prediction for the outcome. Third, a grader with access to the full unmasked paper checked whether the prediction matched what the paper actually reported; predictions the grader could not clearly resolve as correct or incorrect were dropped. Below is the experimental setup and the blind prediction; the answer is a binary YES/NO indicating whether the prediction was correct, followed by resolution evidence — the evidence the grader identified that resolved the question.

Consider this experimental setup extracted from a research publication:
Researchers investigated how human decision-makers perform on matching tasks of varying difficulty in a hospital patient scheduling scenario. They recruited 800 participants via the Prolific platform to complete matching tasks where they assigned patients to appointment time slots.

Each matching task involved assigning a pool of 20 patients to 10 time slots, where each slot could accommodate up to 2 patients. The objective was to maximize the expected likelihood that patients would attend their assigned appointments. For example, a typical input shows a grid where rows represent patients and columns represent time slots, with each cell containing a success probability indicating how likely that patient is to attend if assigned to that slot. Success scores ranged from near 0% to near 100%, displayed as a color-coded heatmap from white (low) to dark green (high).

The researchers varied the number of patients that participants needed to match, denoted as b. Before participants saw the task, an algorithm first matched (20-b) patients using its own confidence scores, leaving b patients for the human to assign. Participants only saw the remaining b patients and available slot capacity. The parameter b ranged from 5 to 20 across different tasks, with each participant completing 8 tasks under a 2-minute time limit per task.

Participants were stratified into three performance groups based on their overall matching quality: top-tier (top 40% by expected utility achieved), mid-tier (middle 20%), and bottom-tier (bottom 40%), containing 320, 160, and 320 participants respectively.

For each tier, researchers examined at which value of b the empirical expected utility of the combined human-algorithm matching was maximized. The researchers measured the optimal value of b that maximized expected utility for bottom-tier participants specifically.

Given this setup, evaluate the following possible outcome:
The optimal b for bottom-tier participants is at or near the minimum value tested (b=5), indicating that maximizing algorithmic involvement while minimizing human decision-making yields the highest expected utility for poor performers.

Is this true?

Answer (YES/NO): NO